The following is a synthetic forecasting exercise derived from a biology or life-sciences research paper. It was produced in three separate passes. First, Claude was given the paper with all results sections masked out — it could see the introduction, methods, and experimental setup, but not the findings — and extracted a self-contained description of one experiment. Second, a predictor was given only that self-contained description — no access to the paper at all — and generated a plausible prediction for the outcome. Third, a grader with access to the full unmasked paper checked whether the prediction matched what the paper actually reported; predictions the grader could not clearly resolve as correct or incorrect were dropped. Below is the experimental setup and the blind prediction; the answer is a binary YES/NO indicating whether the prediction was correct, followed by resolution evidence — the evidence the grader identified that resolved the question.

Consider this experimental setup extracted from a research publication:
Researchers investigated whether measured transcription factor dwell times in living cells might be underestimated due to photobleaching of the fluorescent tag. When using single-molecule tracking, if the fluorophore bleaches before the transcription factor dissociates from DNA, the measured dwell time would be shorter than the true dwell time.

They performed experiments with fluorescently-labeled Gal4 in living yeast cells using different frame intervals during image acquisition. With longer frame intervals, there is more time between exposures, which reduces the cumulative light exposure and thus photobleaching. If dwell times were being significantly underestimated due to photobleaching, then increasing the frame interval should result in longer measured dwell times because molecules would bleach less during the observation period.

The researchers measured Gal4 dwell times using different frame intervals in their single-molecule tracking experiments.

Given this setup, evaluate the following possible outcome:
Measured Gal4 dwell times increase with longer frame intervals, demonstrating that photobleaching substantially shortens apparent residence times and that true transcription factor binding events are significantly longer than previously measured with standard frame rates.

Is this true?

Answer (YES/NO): NO